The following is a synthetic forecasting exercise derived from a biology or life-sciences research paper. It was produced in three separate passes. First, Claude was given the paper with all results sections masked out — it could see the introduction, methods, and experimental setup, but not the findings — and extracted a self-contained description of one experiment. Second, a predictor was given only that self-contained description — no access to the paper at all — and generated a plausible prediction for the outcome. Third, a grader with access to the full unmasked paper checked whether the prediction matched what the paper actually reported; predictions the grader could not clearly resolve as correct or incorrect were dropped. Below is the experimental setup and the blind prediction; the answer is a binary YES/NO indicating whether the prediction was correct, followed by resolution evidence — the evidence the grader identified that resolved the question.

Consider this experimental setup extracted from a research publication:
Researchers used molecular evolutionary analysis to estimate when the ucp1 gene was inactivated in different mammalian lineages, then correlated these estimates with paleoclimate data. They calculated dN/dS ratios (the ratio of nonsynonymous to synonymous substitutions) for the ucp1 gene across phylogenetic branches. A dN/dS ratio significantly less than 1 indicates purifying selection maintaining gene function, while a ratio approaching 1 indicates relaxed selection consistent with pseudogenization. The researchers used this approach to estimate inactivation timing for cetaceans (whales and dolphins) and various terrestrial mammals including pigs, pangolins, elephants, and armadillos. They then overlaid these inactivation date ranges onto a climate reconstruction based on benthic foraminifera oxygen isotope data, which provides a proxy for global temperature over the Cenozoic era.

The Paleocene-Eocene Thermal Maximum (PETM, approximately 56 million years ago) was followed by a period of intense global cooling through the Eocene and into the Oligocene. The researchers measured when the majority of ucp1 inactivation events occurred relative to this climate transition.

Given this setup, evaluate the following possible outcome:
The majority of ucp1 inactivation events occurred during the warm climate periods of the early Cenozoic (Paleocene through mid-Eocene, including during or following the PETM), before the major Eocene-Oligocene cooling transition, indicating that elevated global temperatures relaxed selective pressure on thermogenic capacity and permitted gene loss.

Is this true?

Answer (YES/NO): NO